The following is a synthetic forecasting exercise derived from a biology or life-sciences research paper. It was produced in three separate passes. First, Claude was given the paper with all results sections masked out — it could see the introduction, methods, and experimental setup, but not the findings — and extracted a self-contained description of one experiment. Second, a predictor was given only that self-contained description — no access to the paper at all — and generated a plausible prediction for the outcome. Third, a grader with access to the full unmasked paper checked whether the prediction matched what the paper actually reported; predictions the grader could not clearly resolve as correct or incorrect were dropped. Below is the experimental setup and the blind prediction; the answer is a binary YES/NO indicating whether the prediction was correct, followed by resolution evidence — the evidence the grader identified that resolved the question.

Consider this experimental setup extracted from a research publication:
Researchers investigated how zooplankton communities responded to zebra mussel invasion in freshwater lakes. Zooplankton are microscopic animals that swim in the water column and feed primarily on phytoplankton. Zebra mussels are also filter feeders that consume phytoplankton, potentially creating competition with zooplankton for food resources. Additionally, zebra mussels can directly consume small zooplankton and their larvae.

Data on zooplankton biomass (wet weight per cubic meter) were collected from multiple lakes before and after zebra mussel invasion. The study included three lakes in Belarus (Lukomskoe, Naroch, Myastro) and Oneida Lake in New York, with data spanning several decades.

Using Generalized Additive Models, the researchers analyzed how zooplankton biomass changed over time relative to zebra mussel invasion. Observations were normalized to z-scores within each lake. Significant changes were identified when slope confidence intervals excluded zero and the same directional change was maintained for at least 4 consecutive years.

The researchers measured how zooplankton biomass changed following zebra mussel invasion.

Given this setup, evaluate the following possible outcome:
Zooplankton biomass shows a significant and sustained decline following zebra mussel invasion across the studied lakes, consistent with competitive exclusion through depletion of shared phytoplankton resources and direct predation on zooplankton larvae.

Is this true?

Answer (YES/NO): NO